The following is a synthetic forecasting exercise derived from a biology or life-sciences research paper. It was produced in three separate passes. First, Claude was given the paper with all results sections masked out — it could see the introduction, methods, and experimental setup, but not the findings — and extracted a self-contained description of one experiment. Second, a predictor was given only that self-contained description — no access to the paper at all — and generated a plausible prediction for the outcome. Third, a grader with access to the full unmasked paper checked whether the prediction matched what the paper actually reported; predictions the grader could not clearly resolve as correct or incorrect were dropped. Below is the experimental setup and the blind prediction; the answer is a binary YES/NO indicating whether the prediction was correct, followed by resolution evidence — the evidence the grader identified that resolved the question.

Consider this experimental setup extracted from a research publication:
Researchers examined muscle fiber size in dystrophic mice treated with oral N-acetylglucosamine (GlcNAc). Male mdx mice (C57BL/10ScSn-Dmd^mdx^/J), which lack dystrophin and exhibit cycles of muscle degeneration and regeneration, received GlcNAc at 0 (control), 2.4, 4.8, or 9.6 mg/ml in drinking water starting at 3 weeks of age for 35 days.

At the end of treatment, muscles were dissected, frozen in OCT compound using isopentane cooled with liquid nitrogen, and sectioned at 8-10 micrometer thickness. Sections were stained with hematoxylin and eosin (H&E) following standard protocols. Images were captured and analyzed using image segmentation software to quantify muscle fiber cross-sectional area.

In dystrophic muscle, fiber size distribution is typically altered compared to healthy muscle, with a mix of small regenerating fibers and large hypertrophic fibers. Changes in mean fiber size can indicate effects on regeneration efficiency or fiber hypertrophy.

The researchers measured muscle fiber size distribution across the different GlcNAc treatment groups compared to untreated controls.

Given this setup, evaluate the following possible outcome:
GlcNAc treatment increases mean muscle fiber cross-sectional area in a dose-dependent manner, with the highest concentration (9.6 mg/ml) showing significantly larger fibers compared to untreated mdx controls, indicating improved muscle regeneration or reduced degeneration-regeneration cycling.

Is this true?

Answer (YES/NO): NO